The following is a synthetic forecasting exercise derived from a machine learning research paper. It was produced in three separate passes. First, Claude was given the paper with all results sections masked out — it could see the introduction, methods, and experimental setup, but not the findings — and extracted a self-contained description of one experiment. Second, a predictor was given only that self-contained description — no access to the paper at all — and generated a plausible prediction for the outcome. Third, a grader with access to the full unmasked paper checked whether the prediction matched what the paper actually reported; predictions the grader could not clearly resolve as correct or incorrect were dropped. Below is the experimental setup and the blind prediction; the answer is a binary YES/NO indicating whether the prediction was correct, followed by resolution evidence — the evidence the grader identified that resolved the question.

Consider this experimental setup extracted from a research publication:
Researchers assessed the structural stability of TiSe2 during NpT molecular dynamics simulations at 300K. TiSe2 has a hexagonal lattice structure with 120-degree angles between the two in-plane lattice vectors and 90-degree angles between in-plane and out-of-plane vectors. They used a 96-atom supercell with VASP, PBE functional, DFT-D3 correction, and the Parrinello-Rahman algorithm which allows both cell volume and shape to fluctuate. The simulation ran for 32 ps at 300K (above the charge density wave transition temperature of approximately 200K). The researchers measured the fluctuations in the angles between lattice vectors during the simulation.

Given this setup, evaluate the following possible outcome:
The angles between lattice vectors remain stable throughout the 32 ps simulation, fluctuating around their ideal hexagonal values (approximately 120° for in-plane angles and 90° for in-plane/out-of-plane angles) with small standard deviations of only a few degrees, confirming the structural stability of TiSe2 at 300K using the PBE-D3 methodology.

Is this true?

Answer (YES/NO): NO